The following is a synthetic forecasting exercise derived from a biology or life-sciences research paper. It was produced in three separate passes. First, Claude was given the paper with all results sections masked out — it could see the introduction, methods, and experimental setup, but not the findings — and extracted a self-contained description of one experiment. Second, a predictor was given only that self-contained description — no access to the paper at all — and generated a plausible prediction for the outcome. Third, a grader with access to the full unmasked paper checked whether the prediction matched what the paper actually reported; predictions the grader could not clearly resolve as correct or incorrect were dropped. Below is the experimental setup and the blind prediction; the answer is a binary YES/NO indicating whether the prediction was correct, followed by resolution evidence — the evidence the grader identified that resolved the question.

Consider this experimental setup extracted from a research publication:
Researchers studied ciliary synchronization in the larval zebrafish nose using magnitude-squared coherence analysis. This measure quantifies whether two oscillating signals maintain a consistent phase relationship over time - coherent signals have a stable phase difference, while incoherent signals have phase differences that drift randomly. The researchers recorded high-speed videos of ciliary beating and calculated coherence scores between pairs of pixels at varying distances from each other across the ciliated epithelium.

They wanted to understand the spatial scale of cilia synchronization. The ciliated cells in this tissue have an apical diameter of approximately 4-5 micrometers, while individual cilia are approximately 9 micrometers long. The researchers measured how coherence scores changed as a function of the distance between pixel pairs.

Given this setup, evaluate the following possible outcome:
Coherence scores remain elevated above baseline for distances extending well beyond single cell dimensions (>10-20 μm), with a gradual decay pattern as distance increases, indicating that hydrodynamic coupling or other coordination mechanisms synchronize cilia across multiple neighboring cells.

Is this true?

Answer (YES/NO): YES